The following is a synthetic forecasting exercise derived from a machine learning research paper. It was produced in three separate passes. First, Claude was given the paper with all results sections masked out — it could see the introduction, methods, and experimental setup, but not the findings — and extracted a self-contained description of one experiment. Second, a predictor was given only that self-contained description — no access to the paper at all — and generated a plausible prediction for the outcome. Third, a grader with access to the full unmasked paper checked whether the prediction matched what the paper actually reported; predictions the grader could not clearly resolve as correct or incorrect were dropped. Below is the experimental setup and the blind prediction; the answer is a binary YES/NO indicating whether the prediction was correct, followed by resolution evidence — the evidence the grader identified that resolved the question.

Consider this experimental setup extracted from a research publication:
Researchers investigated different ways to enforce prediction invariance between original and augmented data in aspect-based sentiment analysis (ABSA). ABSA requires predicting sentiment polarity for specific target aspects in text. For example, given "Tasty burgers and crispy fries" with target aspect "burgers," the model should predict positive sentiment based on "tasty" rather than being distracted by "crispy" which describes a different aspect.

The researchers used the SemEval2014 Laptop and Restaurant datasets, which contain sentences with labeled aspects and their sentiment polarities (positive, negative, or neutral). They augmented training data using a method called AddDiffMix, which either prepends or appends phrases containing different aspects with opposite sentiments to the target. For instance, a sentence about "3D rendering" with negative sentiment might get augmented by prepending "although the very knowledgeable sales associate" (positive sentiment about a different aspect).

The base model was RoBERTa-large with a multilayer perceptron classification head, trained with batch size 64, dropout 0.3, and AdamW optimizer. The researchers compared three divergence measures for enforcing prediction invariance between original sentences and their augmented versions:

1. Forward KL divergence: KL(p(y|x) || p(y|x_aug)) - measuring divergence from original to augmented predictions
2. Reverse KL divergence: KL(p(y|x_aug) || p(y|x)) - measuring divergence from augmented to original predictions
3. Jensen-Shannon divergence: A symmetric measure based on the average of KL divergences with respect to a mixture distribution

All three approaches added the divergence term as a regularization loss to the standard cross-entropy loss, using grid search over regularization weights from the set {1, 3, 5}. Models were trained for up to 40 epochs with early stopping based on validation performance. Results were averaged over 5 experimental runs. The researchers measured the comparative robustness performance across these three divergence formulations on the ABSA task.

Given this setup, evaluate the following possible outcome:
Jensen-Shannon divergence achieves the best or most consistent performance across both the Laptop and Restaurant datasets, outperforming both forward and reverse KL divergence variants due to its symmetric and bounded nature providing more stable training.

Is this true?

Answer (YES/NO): NO